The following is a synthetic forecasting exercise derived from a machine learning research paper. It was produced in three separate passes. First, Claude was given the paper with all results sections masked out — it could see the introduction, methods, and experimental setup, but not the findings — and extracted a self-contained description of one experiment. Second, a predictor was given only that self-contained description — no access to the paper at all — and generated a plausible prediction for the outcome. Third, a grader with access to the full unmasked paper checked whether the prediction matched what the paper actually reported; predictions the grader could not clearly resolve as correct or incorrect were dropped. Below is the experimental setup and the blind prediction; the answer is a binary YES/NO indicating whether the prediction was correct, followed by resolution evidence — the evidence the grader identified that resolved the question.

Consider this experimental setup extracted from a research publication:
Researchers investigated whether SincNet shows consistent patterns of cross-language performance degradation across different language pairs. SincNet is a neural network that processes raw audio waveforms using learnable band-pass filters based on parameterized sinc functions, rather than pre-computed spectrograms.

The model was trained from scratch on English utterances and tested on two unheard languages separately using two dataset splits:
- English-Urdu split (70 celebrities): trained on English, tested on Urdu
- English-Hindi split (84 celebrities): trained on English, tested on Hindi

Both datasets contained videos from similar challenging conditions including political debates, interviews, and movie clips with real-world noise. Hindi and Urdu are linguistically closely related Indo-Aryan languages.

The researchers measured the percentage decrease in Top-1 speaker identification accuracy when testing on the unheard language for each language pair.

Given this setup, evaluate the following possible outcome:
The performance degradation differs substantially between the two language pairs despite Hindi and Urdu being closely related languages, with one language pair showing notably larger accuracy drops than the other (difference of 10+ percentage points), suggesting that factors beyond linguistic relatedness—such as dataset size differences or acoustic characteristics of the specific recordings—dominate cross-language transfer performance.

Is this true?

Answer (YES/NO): YES